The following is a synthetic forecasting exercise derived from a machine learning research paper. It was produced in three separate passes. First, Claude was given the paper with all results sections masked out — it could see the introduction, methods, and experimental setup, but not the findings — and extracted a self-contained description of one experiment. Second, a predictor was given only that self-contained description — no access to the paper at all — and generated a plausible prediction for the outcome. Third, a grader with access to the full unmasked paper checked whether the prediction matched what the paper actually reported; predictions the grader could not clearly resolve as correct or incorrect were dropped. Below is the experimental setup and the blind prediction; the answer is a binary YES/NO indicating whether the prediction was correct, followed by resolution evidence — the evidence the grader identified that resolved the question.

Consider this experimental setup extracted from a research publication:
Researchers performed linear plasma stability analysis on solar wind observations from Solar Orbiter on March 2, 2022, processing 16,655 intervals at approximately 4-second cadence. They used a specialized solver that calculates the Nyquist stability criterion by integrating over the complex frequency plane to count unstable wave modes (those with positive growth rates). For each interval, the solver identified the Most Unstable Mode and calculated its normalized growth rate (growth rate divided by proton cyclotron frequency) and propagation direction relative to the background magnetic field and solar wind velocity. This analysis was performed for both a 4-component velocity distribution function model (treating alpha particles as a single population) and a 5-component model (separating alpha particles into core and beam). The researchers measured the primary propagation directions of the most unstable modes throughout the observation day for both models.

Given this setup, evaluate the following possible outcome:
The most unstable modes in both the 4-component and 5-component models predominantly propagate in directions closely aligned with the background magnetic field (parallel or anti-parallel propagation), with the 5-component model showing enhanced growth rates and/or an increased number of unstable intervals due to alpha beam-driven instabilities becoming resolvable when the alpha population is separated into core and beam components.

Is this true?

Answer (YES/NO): NO